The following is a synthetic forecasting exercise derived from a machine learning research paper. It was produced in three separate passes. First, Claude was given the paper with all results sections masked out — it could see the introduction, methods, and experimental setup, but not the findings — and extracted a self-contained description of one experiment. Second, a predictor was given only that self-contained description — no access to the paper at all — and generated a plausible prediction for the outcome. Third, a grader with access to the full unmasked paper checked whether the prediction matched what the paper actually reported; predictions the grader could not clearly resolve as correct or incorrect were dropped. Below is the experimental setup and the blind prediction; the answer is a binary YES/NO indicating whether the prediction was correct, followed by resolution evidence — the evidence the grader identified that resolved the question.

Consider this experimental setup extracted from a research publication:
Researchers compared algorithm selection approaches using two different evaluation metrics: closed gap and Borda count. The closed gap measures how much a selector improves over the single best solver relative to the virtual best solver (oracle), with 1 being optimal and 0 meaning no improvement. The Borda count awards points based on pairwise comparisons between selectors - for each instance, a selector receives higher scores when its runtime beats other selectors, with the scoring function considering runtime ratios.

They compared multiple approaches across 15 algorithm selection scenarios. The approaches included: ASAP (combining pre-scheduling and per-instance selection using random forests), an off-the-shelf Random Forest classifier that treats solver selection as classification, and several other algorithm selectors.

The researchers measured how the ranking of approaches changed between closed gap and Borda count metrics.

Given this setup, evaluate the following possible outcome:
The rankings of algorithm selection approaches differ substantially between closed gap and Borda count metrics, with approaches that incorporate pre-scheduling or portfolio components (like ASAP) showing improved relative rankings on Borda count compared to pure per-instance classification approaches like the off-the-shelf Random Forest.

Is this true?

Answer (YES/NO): NO